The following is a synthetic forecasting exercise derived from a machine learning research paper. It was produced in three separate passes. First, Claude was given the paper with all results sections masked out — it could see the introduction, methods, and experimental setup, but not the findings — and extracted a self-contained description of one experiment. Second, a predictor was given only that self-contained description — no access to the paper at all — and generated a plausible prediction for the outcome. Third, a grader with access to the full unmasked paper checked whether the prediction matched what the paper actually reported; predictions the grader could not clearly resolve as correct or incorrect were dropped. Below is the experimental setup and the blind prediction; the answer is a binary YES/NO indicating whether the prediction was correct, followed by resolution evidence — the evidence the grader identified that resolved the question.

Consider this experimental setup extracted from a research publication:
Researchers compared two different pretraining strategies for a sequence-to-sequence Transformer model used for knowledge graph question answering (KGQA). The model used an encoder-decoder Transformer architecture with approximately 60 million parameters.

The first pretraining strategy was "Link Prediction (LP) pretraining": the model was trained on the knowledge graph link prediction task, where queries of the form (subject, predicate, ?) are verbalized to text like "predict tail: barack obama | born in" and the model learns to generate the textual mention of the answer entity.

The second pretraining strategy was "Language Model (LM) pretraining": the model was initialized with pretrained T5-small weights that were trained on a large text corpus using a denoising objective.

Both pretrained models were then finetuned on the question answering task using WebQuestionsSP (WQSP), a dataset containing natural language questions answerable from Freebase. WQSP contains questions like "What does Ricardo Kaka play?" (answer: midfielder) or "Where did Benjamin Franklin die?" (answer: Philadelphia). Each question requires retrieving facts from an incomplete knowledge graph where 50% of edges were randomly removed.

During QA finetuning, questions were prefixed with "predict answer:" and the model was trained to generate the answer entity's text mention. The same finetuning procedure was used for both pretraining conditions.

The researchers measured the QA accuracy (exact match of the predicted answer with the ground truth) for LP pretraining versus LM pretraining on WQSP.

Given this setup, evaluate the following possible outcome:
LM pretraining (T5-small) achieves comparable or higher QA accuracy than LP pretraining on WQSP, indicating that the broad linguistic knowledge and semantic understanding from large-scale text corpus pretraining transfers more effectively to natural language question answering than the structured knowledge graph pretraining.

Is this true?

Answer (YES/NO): NO